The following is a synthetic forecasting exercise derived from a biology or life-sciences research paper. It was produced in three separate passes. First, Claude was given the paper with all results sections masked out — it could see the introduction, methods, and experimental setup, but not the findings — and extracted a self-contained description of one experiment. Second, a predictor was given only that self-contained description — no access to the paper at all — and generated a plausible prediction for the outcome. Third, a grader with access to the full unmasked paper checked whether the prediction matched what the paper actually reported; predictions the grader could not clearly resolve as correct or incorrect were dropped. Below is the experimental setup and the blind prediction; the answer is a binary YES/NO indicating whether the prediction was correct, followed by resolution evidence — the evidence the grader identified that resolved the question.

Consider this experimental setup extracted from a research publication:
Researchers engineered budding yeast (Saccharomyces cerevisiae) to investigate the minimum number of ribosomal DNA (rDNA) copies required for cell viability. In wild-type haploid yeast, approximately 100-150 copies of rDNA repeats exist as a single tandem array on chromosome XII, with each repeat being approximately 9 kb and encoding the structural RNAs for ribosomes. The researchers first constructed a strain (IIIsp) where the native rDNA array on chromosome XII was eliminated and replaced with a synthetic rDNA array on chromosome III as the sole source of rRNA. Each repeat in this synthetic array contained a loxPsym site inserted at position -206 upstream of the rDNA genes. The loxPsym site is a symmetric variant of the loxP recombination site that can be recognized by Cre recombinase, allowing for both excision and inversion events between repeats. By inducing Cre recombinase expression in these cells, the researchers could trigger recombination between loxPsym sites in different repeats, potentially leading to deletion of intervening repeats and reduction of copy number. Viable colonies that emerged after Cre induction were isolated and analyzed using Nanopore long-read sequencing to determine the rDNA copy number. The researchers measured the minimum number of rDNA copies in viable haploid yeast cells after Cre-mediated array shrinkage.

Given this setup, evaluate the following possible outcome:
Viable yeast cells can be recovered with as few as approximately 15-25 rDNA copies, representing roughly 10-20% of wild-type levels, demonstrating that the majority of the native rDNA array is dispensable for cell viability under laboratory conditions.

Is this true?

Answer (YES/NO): NO